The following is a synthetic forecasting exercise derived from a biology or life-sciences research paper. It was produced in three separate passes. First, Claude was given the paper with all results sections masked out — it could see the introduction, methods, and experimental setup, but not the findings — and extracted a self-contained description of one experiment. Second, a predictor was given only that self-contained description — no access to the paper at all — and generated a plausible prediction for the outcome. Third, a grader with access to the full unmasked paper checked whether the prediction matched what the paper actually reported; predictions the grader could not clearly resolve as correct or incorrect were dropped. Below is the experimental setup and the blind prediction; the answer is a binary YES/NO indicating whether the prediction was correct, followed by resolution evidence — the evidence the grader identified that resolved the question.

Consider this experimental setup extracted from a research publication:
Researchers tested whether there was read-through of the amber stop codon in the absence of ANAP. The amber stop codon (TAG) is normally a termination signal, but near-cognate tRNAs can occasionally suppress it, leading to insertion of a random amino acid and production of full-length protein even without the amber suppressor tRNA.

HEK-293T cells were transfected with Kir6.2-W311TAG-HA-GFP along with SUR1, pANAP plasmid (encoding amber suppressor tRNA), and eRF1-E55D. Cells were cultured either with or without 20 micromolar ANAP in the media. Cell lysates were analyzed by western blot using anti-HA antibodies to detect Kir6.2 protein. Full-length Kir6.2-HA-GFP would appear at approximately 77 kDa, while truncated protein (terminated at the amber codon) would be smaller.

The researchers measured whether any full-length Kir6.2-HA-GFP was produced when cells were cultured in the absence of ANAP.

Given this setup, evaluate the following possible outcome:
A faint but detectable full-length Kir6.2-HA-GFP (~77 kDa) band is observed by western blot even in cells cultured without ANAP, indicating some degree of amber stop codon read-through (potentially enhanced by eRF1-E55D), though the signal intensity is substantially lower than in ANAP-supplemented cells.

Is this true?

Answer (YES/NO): NO